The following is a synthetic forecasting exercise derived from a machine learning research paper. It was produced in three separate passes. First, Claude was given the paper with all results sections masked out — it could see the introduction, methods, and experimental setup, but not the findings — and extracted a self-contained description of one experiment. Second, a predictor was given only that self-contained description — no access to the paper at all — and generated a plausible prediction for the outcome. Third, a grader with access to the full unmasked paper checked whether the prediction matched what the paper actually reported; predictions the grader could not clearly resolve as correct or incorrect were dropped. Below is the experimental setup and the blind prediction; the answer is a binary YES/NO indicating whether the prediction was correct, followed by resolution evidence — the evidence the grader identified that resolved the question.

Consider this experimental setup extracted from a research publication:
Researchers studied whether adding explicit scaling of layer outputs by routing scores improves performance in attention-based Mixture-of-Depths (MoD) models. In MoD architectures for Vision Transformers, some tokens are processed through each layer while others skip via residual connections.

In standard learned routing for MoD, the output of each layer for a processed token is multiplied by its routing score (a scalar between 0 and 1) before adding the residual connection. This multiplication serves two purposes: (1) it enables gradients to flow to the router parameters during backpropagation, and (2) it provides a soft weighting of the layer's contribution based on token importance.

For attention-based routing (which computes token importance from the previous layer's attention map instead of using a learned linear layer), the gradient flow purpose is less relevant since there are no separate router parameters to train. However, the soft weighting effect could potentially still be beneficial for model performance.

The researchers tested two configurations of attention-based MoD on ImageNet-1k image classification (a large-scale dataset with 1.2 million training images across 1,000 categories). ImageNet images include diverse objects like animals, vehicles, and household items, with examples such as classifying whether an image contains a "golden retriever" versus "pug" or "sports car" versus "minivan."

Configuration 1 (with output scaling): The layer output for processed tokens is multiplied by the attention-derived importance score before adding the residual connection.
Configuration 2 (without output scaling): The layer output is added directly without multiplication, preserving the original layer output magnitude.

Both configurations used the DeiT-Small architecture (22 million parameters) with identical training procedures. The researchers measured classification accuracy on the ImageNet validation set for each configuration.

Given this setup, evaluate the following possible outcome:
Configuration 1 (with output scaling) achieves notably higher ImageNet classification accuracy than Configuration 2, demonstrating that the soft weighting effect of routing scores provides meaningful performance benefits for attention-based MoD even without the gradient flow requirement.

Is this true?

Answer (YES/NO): NO